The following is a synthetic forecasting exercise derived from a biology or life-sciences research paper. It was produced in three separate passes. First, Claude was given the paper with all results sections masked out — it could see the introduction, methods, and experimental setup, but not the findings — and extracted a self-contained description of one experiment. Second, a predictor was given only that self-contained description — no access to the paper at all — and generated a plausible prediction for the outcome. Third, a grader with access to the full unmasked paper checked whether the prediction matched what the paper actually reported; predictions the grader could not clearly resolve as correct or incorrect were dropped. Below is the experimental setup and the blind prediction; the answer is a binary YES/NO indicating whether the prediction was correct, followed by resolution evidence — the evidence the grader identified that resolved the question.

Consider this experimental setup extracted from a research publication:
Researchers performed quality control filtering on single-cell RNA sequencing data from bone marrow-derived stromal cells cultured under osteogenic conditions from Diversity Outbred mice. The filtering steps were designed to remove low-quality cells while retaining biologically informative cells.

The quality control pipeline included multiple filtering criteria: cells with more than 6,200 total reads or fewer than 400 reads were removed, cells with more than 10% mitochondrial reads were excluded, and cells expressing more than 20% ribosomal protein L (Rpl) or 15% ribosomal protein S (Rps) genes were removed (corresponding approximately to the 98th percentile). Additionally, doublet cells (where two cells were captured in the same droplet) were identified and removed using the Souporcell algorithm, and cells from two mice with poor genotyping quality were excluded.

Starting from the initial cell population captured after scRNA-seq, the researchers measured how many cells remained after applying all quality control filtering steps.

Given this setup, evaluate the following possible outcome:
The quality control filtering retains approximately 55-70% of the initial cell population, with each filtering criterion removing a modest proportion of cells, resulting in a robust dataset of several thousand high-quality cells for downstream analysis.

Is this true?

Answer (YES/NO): NO